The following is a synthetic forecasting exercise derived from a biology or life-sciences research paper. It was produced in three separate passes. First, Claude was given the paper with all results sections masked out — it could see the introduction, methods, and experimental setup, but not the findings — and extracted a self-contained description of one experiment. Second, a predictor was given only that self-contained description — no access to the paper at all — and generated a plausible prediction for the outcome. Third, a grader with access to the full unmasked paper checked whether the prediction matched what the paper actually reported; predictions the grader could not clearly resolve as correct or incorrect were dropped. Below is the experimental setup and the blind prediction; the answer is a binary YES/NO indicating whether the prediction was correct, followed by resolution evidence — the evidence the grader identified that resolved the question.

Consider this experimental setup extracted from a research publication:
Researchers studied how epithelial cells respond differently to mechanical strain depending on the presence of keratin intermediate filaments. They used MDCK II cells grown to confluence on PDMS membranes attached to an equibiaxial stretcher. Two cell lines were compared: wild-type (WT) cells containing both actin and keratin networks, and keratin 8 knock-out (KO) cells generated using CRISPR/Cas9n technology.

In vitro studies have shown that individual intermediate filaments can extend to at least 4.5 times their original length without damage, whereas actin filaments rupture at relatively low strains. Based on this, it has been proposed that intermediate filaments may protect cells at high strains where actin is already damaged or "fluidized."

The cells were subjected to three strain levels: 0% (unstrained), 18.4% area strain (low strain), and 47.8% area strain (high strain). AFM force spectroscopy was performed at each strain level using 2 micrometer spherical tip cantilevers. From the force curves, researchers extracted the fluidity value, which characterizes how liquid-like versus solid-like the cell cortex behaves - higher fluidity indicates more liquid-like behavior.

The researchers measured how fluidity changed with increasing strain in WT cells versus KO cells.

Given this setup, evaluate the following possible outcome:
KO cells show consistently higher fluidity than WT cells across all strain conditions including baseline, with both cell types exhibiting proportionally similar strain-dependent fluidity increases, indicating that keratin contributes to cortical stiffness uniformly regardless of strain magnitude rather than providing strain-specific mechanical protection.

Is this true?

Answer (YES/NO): NO